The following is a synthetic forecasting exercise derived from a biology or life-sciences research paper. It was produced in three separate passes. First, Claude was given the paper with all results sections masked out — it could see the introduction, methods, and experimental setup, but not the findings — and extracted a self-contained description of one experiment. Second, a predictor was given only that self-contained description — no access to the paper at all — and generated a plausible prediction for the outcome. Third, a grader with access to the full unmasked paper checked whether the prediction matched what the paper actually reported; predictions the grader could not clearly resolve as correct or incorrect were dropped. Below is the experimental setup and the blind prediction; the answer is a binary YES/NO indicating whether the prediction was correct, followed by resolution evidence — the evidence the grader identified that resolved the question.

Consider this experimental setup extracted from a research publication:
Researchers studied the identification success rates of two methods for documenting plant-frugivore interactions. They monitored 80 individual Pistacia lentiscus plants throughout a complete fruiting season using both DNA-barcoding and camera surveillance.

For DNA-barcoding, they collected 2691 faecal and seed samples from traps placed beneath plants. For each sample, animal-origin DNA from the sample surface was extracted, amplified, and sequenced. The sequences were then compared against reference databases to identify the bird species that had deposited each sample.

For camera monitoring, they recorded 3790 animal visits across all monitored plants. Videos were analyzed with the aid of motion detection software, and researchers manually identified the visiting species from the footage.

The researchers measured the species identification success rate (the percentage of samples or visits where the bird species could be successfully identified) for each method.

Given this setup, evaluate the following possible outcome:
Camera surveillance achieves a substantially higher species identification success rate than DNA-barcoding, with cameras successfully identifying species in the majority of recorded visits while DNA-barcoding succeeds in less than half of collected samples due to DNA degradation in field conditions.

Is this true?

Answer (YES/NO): NO